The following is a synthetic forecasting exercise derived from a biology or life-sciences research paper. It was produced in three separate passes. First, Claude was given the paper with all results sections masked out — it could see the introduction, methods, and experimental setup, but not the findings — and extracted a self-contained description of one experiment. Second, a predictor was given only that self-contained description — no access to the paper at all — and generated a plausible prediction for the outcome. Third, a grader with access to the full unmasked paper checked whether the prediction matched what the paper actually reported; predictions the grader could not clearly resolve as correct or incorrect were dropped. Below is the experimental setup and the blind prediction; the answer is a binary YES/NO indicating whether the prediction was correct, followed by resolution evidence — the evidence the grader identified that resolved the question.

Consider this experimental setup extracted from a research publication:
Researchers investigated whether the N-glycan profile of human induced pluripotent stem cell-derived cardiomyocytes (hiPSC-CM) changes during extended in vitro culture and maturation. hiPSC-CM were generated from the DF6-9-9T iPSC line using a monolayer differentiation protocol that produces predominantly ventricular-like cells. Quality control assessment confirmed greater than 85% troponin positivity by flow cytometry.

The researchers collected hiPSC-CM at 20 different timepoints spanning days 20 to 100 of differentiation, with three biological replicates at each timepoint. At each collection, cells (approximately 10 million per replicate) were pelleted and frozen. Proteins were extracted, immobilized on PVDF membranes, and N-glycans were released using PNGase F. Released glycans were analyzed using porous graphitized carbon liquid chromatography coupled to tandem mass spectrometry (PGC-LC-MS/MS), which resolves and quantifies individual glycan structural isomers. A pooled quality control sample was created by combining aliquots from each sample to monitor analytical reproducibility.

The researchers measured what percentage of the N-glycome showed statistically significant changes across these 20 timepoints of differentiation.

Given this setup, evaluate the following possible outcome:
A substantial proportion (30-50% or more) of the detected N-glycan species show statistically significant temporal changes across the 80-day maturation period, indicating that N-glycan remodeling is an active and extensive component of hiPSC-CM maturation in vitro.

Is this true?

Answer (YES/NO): YES